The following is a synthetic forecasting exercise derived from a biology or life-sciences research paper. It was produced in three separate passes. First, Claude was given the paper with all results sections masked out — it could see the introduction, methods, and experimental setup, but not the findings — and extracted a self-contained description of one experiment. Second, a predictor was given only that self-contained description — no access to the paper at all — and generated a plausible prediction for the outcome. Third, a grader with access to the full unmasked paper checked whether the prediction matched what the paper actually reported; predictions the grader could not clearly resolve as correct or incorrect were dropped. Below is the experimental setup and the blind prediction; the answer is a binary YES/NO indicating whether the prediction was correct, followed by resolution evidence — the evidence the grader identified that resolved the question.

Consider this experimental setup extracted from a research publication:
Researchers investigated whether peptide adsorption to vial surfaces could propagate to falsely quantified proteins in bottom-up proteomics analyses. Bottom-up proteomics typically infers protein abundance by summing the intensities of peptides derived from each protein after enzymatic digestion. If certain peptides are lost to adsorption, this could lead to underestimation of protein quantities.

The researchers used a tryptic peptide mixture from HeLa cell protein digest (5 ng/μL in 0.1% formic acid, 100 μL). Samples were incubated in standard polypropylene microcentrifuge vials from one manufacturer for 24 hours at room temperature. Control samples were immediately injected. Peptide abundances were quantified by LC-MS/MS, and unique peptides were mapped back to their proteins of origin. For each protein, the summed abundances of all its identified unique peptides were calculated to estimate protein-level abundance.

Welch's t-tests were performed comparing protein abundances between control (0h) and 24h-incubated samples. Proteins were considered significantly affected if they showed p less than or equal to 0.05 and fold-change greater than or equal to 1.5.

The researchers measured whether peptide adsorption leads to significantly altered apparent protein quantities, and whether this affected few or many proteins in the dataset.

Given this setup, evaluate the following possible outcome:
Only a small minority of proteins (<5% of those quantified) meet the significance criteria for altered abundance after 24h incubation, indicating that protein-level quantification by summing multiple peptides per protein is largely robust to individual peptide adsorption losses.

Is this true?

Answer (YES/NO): NO